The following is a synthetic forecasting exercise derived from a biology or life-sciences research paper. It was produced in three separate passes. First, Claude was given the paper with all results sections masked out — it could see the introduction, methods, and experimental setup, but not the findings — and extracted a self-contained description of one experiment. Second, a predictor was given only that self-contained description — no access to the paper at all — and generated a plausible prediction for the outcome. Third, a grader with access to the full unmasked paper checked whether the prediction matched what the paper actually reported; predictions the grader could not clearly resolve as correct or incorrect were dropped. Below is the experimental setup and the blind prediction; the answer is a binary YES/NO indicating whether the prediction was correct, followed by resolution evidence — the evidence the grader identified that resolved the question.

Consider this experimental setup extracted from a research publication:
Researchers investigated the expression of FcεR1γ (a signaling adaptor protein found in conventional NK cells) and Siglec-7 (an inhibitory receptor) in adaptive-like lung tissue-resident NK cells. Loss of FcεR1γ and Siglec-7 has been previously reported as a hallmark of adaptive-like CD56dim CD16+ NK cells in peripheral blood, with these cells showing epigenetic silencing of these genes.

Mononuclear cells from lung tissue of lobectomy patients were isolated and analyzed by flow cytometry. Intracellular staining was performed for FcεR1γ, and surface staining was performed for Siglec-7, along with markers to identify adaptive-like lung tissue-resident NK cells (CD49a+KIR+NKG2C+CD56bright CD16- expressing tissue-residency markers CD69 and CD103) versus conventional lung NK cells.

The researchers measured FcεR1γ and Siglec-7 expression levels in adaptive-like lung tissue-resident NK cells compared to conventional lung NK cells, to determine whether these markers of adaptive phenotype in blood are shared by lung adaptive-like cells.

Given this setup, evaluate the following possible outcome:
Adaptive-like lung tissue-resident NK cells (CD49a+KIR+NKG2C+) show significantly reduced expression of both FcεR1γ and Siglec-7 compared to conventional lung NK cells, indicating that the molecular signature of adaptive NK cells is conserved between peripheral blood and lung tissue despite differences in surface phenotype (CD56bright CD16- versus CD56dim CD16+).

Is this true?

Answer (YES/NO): YES